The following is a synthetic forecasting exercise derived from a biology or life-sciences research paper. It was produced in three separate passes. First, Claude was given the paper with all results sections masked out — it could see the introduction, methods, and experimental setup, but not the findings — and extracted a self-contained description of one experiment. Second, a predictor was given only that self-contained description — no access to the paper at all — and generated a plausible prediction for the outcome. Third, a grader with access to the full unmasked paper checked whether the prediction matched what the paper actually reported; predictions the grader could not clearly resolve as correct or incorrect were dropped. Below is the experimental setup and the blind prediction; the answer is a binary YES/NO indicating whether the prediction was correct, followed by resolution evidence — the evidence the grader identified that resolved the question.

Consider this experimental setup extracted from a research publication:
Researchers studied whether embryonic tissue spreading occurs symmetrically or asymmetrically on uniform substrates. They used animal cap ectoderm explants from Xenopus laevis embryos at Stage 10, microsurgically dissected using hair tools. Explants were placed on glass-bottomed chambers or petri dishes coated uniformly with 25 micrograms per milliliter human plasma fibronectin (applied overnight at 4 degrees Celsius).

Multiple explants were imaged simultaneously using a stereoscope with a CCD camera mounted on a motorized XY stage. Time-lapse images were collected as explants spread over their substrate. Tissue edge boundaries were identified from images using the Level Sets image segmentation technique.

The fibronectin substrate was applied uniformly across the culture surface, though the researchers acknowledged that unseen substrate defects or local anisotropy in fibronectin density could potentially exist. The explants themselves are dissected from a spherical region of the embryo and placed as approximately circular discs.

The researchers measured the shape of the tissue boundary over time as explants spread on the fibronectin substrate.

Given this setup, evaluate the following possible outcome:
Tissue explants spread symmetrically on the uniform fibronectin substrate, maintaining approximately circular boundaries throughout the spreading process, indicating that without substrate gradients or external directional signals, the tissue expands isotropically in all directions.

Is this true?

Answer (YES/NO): YES